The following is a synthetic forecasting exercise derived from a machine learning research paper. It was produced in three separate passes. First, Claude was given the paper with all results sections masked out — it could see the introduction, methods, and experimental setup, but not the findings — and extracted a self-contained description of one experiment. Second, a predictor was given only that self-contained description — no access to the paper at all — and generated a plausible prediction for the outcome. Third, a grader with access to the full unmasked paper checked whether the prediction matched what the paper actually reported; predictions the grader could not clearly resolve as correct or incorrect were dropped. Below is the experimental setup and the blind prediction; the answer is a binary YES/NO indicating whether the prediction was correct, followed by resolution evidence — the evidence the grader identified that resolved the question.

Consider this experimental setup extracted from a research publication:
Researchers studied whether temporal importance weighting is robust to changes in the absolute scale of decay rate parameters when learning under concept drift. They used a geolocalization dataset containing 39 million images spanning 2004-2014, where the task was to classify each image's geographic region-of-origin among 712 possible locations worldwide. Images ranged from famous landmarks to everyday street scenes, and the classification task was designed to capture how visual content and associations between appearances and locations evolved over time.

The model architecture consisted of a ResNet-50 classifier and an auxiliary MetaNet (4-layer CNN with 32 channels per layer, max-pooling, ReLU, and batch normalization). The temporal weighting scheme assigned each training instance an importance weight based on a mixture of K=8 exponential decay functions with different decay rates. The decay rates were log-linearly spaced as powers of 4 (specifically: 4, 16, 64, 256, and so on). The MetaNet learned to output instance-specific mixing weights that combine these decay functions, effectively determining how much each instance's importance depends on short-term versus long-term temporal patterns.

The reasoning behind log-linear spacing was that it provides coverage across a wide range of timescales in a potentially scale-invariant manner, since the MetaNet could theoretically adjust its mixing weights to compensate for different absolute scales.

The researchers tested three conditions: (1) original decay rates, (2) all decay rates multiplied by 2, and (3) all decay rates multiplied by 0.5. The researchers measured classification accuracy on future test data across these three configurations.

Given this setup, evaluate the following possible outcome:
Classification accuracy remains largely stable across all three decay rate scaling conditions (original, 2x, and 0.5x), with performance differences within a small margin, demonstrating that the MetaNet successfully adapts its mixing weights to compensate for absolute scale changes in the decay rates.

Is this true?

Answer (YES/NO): YES